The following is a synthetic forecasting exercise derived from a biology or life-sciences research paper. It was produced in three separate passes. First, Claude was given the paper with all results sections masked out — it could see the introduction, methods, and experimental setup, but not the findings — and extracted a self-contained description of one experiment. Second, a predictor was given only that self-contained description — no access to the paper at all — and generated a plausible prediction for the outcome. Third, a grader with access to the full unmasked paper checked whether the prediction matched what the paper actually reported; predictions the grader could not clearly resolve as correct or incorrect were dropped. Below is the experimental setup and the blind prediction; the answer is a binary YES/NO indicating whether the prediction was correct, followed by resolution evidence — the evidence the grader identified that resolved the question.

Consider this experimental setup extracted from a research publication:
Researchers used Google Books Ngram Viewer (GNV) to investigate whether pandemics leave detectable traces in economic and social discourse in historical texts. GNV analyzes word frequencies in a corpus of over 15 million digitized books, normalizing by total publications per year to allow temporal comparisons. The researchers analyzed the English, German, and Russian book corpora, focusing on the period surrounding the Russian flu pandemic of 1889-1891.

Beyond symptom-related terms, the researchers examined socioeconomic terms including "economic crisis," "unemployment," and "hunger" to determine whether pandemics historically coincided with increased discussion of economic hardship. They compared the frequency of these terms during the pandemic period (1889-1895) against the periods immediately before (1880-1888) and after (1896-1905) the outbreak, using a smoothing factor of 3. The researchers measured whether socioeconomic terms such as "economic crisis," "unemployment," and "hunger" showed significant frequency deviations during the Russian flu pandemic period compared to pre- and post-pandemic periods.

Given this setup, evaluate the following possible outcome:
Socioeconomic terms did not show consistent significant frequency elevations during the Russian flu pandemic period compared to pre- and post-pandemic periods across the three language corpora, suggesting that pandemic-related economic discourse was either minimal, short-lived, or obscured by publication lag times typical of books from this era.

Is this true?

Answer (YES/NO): YES